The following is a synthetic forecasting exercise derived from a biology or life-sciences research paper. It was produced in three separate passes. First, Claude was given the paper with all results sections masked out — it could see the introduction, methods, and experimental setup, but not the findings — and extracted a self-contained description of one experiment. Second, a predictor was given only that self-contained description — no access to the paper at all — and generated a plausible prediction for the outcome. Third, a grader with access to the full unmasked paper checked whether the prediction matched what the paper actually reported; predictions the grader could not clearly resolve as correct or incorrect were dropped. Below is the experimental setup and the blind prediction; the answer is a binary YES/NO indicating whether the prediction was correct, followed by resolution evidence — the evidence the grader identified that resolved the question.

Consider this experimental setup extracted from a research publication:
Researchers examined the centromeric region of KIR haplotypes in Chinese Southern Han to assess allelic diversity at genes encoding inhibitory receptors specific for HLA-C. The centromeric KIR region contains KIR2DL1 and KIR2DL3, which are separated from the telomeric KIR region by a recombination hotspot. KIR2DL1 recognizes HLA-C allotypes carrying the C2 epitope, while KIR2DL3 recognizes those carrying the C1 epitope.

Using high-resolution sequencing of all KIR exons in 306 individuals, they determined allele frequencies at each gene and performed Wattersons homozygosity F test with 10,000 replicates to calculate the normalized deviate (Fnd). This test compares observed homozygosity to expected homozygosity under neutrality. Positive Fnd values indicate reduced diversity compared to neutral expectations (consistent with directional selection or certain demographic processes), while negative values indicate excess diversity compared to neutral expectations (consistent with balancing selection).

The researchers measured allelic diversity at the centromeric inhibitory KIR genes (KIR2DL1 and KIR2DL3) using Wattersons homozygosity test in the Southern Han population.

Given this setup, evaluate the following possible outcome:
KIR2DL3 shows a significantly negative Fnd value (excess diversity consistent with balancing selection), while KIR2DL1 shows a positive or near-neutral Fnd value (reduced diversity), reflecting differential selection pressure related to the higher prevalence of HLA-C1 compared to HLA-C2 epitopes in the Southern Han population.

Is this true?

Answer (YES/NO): NO